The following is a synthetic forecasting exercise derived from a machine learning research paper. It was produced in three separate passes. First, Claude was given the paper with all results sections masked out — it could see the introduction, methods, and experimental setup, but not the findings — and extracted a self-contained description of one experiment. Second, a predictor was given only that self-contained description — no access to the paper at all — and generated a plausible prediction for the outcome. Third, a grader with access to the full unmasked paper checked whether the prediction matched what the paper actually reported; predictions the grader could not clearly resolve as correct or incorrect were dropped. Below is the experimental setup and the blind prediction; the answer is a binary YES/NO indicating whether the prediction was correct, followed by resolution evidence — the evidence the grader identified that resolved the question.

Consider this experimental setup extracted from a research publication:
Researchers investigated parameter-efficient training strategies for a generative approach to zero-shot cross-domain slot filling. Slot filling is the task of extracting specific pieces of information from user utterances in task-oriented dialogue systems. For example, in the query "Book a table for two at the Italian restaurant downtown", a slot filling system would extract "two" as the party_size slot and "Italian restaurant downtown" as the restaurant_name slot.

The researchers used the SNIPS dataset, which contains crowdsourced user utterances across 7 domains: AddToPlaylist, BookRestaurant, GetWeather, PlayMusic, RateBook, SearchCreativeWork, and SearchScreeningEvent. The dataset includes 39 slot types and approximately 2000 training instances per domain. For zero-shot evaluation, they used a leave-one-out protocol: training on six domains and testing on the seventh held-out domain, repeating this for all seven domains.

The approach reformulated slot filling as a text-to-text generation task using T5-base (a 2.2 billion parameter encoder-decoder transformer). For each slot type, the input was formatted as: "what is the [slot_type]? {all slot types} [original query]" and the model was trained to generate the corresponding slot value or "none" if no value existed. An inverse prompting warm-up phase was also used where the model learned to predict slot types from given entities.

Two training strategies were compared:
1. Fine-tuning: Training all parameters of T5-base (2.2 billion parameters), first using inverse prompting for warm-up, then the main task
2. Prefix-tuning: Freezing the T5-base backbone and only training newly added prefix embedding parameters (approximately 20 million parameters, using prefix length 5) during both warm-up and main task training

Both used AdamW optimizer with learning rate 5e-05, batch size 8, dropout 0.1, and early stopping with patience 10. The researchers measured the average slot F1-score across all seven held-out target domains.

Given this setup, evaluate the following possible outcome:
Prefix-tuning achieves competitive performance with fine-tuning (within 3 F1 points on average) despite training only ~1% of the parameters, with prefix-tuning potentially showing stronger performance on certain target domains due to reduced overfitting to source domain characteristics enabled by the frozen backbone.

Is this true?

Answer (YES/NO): NO